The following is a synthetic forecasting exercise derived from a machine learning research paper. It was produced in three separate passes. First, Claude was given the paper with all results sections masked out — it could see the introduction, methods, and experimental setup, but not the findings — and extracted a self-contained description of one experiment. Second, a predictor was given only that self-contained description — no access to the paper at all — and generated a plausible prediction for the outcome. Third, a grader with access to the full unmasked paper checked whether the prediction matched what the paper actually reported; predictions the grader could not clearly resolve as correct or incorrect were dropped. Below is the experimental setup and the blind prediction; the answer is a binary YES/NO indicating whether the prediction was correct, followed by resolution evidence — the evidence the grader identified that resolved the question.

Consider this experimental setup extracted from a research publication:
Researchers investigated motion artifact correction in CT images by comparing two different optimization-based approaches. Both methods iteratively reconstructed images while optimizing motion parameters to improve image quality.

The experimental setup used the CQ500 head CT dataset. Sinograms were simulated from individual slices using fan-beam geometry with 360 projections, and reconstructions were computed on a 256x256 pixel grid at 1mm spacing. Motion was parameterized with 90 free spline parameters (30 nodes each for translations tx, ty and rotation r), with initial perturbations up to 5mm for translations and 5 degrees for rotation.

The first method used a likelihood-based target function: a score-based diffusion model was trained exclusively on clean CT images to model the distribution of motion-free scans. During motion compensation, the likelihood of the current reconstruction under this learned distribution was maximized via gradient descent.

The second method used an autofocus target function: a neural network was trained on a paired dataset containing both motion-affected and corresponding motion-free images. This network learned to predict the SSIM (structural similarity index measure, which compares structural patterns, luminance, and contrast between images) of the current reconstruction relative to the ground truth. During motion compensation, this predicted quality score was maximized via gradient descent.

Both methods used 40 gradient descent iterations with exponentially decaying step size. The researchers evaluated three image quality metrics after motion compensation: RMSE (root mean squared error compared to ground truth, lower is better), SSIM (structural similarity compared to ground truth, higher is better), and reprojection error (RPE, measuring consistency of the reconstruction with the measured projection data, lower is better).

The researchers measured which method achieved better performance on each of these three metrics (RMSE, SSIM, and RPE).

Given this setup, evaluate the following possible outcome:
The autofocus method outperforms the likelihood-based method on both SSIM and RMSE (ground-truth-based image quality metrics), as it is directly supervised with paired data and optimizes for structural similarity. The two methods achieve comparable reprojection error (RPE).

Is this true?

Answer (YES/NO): NO